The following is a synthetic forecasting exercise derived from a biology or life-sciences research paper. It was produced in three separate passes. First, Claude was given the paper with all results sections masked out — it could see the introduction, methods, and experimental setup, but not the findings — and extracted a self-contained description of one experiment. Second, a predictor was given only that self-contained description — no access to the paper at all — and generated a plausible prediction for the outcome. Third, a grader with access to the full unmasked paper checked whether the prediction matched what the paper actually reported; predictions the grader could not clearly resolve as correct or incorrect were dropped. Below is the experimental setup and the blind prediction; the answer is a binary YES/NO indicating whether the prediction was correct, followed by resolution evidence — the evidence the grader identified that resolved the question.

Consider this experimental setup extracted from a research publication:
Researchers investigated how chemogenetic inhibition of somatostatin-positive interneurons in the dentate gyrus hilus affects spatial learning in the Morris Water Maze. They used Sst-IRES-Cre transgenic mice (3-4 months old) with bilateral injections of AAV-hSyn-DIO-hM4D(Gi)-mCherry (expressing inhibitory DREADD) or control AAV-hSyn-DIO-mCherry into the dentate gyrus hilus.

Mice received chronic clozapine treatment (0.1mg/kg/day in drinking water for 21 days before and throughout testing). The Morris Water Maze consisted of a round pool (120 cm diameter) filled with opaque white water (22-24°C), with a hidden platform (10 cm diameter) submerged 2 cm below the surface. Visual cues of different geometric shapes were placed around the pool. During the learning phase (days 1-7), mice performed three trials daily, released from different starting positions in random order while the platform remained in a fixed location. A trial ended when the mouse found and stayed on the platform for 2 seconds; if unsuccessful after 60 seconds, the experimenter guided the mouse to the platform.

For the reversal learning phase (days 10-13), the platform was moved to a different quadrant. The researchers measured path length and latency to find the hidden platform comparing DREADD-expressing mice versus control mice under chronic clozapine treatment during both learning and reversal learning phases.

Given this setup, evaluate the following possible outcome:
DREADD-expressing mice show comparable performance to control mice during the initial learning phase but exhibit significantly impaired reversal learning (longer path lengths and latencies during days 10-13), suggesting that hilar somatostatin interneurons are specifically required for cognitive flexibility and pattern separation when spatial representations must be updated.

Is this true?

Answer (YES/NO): NO